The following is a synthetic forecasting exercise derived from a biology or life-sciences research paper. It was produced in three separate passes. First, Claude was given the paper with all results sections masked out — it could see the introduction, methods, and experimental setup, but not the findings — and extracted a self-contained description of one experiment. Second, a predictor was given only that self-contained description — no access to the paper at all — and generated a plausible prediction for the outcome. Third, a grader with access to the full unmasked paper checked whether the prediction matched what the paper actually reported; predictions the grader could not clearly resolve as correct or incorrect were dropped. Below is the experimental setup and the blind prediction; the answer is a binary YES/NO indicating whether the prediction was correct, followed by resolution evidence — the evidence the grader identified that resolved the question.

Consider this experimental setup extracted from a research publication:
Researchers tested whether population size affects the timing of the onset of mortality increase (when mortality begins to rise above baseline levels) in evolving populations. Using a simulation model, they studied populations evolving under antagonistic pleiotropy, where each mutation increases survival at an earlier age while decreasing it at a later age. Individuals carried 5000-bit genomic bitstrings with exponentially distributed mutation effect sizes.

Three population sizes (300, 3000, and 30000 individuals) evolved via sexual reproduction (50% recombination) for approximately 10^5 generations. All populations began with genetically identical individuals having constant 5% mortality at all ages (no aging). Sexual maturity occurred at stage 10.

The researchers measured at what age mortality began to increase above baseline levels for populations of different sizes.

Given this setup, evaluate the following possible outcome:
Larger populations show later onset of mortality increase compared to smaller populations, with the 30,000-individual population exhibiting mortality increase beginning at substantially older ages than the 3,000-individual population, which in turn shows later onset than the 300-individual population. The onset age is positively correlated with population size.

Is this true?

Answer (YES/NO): YES